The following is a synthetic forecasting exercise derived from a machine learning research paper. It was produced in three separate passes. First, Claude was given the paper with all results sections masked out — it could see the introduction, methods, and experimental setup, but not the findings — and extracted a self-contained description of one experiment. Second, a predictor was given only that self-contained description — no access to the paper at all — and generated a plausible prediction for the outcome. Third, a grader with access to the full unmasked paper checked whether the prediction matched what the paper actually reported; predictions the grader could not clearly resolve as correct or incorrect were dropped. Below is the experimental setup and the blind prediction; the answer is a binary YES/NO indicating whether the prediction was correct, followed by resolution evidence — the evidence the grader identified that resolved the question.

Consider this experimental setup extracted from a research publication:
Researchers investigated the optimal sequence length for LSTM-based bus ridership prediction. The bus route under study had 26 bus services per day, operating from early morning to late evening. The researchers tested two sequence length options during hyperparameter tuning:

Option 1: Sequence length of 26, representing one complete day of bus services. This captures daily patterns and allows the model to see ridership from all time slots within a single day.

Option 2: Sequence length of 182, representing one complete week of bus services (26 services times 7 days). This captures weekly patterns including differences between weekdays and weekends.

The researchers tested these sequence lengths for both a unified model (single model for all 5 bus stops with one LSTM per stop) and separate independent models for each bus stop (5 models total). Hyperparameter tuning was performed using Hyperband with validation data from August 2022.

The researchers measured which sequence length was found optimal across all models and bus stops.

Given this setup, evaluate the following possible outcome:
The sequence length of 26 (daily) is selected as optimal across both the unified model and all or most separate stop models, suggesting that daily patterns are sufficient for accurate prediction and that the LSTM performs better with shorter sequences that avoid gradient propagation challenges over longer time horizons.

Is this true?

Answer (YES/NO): YES